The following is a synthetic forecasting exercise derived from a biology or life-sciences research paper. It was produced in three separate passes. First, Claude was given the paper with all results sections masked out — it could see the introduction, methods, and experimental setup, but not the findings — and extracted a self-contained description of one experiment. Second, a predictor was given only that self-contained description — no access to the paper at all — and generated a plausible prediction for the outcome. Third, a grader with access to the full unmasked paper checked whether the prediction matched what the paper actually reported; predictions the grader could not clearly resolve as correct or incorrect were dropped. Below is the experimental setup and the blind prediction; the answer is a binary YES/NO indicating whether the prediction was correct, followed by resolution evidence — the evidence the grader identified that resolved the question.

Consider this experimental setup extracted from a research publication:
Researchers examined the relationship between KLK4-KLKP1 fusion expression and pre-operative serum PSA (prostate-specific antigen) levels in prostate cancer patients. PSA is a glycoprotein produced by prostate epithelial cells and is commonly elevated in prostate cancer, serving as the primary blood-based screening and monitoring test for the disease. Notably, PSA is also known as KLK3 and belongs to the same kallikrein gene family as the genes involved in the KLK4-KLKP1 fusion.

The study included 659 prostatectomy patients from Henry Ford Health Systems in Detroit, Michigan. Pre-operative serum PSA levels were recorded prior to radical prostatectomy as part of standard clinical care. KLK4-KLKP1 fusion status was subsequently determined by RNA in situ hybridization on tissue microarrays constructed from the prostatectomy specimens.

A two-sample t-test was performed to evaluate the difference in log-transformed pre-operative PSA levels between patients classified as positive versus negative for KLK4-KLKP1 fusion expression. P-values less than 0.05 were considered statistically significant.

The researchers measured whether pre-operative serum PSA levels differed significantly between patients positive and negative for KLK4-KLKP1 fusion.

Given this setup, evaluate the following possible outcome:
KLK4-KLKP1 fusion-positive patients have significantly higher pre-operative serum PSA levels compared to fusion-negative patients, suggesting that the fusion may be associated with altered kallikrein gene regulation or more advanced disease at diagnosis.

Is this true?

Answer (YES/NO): NO